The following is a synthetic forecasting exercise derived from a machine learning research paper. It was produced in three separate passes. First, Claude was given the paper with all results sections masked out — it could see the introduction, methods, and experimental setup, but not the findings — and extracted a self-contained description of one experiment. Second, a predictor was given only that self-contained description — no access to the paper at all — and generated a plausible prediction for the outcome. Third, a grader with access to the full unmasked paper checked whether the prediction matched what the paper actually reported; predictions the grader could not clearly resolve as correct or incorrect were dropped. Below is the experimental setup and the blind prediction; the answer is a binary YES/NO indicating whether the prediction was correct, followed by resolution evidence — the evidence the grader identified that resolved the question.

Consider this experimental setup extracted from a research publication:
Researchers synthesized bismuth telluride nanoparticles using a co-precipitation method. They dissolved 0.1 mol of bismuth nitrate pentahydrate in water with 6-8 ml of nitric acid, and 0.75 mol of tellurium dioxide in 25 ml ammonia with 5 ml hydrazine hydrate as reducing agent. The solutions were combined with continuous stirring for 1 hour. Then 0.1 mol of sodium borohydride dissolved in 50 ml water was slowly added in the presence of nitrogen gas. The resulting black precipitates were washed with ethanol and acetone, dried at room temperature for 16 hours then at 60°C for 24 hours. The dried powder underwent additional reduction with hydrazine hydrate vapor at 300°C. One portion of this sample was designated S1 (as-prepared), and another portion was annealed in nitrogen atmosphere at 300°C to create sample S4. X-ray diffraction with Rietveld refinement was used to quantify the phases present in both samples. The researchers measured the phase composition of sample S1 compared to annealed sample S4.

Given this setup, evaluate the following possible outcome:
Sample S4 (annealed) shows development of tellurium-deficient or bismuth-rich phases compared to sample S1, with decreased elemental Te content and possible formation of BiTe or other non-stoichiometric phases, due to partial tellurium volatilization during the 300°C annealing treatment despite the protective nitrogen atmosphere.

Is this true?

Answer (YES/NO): NO